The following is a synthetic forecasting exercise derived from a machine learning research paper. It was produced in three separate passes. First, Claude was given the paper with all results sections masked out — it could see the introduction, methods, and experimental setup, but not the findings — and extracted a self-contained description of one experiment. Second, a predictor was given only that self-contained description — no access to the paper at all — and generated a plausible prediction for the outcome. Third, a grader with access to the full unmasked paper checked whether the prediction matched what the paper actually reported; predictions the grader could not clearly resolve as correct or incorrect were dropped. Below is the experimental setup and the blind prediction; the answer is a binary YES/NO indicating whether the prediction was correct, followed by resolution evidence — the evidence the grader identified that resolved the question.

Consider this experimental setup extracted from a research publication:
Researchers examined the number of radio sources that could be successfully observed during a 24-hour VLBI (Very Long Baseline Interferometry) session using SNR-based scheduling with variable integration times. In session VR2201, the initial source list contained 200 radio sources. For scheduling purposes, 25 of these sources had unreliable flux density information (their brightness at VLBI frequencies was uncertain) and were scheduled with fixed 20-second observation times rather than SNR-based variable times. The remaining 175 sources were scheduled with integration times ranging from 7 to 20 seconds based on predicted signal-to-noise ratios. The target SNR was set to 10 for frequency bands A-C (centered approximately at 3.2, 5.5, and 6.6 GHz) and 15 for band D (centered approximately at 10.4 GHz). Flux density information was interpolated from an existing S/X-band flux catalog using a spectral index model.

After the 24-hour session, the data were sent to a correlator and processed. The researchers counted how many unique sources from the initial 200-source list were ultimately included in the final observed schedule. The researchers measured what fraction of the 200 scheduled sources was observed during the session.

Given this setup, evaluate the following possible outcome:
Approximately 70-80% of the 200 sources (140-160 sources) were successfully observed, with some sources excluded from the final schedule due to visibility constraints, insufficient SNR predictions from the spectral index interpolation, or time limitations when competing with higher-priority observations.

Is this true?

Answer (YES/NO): NO